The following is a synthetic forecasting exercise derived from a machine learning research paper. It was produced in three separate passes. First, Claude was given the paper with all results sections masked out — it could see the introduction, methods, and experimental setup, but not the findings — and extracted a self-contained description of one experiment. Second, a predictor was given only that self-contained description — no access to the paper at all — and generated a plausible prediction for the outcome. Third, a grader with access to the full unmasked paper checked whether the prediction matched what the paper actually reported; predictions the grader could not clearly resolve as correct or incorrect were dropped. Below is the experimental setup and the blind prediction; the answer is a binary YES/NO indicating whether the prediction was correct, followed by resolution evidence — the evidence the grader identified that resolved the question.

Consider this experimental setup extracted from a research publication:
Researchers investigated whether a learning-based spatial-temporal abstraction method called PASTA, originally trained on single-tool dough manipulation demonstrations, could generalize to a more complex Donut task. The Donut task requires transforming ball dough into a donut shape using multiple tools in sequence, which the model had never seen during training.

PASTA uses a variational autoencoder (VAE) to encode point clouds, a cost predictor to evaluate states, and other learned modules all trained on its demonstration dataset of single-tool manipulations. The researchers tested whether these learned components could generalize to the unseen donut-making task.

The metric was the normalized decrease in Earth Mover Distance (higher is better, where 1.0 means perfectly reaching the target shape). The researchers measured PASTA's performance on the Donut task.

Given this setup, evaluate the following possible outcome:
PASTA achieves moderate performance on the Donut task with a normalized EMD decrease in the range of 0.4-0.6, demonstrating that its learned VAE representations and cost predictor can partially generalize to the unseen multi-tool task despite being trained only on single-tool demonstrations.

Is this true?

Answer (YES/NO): NO